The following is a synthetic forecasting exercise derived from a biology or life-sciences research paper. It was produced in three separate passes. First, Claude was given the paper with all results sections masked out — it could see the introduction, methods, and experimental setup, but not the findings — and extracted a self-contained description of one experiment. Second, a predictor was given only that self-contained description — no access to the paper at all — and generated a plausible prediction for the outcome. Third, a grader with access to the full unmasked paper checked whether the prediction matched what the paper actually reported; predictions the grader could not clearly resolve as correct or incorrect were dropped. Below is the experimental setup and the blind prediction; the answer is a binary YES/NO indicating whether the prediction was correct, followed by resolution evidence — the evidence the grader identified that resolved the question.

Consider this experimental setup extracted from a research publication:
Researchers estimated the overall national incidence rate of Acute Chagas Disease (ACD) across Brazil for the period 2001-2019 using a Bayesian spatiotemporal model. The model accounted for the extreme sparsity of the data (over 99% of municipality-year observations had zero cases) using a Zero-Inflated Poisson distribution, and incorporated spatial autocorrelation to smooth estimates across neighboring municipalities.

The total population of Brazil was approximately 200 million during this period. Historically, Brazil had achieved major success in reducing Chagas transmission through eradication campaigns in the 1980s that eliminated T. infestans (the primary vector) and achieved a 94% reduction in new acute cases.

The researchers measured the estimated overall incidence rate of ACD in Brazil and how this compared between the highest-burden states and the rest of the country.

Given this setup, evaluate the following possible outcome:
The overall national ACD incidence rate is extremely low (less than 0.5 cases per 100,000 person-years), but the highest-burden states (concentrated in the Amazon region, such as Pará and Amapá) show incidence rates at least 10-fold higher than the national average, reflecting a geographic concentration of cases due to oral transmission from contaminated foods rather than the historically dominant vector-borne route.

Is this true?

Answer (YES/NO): NO